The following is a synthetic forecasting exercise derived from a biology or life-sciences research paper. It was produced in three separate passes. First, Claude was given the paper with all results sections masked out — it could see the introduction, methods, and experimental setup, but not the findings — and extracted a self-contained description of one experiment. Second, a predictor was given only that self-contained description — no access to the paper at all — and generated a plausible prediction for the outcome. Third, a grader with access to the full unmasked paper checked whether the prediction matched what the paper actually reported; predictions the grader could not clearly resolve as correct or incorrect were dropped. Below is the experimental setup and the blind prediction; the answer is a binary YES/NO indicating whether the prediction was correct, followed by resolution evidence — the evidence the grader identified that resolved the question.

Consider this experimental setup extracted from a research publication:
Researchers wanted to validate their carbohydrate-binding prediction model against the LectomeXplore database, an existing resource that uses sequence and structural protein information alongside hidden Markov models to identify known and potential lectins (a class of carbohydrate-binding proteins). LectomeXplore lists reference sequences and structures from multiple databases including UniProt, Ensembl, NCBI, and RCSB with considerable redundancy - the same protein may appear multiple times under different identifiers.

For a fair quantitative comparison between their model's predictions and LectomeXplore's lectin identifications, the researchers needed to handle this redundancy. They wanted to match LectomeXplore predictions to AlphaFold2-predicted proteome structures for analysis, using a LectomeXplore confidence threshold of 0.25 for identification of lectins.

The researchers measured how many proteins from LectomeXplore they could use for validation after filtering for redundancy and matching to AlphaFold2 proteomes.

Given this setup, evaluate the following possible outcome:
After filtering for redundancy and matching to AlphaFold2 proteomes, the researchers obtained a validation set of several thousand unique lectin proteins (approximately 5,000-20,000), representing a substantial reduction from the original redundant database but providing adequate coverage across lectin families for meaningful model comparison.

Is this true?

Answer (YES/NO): NO